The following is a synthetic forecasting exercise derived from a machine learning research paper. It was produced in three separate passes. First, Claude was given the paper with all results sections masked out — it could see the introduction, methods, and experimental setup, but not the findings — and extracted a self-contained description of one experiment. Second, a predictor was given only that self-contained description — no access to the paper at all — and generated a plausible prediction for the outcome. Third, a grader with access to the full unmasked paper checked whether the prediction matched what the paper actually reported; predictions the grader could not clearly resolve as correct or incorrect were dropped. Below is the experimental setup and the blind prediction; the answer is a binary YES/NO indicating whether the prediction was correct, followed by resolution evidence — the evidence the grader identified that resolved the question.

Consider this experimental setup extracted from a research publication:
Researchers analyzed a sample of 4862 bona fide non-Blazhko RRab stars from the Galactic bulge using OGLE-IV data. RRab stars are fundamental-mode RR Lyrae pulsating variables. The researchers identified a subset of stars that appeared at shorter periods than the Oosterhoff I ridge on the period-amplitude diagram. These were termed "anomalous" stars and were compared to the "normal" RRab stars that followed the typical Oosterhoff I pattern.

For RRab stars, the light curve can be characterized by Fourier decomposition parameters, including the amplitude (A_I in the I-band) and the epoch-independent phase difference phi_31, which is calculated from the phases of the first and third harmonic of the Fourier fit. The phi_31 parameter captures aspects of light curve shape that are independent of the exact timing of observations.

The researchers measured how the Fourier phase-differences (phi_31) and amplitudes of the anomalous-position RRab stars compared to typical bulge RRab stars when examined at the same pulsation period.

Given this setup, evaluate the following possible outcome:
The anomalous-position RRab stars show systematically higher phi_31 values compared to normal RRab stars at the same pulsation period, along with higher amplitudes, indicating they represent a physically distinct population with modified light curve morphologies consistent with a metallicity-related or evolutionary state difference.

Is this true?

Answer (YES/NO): NO